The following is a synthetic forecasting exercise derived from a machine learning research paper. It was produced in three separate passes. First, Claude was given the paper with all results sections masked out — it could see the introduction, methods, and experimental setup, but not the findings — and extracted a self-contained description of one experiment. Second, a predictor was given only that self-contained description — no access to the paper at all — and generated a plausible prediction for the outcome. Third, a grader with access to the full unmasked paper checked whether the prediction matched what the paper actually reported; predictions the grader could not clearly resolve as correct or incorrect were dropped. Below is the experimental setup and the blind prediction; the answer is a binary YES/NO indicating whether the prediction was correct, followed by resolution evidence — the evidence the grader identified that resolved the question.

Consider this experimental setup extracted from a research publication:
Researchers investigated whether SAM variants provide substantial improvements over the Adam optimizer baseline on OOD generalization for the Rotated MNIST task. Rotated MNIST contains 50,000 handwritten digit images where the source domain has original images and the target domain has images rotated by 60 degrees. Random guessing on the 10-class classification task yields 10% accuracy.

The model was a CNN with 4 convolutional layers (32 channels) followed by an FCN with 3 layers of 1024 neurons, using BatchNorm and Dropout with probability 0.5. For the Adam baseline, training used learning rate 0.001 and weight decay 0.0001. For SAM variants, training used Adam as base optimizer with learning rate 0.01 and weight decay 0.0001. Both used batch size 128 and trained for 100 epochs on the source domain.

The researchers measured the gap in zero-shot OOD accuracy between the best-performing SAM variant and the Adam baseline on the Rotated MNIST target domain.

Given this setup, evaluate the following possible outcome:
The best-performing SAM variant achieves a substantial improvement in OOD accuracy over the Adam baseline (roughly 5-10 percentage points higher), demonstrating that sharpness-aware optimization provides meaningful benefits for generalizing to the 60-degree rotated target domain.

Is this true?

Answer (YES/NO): NO